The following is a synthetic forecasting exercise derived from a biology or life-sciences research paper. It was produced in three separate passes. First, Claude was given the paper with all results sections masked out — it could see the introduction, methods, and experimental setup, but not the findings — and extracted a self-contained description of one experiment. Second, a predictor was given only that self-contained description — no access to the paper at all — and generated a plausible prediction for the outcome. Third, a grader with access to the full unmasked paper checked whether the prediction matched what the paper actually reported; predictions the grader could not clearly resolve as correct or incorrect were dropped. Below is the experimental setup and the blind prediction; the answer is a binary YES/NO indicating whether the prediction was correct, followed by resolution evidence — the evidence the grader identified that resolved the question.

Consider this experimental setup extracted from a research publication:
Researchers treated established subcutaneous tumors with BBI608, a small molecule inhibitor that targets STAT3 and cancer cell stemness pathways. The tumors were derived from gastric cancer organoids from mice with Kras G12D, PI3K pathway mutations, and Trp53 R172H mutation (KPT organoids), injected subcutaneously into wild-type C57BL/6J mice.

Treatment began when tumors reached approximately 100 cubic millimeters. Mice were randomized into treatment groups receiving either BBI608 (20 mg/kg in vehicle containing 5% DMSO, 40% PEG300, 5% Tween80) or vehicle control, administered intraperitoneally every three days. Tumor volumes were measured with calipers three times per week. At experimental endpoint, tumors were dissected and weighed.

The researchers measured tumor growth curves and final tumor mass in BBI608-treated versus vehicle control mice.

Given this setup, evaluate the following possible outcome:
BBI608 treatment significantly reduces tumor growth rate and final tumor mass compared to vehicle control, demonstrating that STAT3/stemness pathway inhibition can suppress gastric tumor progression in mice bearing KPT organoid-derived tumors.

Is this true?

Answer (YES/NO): YES